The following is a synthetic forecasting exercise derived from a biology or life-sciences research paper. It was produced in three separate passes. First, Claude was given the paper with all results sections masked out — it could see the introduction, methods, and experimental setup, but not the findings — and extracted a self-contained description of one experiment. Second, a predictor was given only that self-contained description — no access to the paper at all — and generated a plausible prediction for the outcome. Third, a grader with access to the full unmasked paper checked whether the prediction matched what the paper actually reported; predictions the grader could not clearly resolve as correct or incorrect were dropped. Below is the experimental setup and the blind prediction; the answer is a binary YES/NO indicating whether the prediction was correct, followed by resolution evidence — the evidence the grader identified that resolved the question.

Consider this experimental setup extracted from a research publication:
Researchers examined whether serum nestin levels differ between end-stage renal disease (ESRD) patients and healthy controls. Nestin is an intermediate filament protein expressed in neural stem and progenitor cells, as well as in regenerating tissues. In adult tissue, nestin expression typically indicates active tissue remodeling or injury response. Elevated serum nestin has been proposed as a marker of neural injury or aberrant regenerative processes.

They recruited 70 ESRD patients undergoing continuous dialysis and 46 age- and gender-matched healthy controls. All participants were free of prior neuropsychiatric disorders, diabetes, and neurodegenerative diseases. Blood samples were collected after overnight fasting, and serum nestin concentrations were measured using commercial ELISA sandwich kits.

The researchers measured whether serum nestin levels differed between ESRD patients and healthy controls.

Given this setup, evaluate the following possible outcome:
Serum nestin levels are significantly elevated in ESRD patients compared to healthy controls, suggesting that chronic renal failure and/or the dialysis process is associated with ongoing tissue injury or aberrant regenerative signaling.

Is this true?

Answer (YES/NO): YES